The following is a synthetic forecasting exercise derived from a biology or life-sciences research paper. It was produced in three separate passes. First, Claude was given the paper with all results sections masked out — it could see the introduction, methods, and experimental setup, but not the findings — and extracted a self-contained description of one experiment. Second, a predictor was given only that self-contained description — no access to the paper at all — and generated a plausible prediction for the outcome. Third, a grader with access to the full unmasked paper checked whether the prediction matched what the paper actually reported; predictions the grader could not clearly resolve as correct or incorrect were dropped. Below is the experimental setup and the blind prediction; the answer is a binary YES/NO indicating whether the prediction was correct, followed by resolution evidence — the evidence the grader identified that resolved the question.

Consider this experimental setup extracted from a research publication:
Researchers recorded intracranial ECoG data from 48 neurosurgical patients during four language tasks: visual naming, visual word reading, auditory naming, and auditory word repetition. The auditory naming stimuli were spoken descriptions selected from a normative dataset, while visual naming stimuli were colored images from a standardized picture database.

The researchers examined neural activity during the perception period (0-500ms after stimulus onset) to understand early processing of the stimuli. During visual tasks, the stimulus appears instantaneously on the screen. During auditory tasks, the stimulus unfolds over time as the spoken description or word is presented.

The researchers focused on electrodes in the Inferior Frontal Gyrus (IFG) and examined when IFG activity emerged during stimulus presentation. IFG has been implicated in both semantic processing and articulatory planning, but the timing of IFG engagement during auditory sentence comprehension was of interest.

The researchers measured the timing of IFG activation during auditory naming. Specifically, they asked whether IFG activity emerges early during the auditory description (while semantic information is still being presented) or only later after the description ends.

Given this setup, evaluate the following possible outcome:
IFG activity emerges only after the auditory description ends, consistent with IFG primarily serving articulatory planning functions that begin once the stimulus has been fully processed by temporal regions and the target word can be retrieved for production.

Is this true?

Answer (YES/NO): NO